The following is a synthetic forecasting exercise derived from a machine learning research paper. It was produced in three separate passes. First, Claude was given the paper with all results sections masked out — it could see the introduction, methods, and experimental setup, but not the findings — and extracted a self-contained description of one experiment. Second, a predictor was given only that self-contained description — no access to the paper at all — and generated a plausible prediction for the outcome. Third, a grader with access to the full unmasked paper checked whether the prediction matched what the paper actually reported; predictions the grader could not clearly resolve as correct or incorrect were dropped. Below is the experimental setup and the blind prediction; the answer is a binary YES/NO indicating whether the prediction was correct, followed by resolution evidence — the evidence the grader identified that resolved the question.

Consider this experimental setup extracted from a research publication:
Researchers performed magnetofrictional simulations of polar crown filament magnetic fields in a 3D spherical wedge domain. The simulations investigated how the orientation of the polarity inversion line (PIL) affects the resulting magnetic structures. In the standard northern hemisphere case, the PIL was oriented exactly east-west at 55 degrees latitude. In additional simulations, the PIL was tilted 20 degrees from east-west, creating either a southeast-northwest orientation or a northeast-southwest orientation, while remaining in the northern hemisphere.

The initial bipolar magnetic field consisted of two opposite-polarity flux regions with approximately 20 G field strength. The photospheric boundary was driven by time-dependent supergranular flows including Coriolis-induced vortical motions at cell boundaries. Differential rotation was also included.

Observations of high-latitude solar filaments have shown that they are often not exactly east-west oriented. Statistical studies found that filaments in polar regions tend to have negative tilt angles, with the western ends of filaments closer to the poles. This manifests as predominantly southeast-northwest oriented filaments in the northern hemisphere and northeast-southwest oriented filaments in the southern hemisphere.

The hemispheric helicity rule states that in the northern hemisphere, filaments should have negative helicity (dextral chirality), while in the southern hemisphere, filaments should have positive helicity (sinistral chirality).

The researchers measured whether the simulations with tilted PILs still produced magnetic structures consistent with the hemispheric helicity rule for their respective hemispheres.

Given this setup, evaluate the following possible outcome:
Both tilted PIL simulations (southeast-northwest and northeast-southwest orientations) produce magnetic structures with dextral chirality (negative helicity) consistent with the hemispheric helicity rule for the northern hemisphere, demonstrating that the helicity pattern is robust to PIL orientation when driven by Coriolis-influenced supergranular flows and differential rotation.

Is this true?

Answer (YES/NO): YES